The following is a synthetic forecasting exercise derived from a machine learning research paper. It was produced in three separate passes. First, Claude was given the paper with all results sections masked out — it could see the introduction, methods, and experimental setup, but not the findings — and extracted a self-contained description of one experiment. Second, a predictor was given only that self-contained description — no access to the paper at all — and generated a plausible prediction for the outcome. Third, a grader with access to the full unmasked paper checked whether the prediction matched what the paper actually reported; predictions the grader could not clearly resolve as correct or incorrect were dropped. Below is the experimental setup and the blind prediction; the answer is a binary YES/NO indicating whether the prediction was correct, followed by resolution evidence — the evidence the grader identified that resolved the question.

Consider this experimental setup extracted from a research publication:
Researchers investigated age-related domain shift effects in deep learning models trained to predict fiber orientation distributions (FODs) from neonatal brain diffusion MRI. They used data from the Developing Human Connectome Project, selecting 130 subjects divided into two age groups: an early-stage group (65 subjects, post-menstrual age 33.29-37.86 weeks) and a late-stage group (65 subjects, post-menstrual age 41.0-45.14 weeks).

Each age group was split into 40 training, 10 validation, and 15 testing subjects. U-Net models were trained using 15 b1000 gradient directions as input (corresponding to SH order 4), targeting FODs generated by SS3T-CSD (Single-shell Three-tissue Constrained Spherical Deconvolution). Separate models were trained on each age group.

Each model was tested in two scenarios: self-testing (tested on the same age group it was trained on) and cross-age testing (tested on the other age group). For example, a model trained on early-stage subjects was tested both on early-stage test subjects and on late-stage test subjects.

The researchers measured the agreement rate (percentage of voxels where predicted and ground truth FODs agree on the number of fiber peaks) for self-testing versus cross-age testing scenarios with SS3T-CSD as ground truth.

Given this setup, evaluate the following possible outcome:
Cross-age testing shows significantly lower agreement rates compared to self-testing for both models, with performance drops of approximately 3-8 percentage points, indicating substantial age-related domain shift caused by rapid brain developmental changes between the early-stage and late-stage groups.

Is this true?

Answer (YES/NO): NO